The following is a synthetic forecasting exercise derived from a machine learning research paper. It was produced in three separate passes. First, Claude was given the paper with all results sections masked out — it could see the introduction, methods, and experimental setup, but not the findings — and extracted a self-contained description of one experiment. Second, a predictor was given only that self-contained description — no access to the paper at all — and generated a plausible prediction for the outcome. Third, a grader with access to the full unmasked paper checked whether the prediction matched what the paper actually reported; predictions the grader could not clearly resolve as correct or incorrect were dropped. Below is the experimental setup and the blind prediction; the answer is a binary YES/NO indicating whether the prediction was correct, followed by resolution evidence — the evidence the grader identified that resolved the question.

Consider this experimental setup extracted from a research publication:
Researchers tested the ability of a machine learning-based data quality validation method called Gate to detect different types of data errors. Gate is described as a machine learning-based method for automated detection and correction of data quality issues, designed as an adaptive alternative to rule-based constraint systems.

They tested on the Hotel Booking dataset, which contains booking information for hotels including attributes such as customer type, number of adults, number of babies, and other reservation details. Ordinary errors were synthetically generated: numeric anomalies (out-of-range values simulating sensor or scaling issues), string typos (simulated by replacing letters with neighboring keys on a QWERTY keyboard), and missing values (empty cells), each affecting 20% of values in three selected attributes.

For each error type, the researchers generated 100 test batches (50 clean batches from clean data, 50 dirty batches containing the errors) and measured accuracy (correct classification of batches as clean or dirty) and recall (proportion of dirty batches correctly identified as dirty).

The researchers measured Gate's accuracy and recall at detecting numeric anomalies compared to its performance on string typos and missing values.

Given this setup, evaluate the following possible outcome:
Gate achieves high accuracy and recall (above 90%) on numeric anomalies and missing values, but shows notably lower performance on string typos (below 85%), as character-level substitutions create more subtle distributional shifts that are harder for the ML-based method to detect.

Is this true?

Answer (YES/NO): NO